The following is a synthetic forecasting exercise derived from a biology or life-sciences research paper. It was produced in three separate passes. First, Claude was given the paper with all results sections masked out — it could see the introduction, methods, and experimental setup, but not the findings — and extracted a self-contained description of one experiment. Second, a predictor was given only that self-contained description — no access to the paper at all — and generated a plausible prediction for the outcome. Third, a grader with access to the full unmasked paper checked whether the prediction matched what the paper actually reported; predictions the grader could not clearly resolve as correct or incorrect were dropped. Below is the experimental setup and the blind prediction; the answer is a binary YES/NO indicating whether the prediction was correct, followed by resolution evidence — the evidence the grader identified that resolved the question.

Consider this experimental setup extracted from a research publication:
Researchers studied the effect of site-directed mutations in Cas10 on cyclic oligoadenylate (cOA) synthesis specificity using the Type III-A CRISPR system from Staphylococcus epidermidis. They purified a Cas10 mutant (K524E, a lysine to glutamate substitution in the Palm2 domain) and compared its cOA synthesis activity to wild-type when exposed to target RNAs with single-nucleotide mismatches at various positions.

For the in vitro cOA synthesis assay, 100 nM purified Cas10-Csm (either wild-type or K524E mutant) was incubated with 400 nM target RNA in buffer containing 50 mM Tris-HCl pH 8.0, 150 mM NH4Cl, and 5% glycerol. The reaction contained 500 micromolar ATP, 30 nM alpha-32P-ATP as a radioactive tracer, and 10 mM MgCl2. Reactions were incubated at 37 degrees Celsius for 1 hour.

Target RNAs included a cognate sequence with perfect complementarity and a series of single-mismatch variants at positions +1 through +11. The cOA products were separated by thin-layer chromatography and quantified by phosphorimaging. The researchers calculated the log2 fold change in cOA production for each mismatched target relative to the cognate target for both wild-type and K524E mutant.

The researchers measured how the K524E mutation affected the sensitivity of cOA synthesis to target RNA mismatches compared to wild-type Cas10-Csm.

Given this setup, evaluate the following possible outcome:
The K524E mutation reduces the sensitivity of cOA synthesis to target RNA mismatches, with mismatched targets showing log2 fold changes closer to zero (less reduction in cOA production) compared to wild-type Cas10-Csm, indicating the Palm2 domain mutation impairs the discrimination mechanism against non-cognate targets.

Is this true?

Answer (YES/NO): NO